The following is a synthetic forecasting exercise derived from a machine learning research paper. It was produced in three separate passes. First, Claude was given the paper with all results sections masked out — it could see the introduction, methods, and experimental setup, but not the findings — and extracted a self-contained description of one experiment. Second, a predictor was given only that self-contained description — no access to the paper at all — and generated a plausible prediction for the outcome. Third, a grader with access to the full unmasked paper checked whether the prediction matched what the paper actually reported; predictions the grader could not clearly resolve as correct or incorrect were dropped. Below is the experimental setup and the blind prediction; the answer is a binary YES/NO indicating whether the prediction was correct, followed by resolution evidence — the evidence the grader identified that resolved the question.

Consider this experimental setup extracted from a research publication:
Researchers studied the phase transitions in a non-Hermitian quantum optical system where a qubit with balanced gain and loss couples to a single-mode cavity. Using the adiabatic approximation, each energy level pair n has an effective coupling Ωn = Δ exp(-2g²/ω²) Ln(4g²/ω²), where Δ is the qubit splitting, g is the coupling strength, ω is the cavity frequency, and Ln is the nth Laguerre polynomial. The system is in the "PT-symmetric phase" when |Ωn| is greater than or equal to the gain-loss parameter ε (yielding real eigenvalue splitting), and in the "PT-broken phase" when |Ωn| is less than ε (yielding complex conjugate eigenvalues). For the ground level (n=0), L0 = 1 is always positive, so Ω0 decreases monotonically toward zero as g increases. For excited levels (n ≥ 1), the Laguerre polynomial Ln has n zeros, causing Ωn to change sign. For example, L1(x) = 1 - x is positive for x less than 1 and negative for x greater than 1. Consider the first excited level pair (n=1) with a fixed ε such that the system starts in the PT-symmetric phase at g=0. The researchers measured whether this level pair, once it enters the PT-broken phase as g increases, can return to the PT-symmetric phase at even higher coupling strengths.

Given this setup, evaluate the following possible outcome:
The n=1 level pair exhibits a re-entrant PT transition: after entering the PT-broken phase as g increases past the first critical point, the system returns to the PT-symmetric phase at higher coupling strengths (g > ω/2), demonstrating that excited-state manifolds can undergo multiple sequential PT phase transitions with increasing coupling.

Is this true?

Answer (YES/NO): YES